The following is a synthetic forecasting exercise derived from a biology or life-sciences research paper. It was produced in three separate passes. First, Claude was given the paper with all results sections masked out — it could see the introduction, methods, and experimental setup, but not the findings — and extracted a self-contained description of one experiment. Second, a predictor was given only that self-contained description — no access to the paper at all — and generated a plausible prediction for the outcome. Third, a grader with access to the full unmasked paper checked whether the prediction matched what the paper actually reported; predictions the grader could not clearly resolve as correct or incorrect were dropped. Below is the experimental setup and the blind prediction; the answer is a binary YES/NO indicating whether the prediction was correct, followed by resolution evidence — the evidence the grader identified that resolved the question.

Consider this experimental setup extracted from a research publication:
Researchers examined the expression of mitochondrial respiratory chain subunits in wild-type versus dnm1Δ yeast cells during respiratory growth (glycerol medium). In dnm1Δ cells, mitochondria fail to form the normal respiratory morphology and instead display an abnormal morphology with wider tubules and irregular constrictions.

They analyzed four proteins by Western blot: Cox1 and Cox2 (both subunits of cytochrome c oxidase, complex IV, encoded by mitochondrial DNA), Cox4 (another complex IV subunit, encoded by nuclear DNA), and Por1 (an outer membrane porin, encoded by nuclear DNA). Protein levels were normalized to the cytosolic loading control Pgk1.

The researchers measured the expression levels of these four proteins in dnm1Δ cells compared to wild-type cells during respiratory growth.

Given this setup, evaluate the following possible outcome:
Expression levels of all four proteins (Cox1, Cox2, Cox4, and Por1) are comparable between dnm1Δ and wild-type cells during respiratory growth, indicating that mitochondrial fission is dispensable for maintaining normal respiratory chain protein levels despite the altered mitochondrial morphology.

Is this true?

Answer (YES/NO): NO